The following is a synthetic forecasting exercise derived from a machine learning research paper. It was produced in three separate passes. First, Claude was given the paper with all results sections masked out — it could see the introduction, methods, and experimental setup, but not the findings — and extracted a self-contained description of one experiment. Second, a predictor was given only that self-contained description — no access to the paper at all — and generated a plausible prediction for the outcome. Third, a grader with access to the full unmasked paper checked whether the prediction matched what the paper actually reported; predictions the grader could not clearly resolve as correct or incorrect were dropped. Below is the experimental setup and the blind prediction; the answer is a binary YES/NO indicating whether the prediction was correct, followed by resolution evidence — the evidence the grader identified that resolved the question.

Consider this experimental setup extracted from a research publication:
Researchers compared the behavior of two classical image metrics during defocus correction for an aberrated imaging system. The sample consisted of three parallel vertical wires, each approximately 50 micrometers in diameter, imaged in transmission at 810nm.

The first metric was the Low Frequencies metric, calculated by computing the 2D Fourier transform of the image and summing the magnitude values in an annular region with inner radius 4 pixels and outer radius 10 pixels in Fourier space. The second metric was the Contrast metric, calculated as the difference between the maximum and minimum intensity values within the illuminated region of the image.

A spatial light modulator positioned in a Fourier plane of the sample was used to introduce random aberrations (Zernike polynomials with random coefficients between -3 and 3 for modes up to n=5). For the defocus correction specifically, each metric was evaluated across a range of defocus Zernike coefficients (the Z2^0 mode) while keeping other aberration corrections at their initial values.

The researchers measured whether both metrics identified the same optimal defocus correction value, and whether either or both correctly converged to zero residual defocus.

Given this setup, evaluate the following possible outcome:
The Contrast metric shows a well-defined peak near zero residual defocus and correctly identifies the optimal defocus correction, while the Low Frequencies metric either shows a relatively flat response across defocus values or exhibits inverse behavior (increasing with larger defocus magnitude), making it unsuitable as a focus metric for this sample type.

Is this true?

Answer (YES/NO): NO